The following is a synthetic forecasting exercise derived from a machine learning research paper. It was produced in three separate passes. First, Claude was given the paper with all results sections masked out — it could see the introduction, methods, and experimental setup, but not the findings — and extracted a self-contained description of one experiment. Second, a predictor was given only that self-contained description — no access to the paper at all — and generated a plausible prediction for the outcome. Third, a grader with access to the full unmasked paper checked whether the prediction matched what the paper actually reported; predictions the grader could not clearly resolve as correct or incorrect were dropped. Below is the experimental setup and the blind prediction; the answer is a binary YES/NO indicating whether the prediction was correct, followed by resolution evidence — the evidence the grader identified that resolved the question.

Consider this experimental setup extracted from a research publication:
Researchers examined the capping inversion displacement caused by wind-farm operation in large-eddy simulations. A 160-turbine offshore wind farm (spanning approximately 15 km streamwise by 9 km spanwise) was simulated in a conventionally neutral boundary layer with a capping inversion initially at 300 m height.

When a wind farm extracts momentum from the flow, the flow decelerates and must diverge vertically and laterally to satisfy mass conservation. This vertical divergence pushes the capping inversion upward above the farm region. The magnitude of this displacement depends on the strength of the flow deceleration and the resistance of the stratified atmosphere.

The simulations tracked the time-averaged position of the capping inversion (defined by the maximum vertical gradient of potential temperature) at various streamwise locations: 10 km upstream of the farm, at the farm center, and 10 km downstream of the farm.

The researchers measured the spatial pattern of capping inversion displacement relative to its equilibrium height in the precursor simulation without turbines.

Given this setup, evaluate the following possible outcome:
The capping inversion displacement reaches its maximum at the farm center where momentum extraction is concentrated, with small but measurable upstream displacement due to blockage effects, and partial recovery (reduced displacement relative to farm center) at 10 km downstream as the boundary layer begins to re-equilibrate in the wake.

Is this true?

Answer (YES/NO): NO